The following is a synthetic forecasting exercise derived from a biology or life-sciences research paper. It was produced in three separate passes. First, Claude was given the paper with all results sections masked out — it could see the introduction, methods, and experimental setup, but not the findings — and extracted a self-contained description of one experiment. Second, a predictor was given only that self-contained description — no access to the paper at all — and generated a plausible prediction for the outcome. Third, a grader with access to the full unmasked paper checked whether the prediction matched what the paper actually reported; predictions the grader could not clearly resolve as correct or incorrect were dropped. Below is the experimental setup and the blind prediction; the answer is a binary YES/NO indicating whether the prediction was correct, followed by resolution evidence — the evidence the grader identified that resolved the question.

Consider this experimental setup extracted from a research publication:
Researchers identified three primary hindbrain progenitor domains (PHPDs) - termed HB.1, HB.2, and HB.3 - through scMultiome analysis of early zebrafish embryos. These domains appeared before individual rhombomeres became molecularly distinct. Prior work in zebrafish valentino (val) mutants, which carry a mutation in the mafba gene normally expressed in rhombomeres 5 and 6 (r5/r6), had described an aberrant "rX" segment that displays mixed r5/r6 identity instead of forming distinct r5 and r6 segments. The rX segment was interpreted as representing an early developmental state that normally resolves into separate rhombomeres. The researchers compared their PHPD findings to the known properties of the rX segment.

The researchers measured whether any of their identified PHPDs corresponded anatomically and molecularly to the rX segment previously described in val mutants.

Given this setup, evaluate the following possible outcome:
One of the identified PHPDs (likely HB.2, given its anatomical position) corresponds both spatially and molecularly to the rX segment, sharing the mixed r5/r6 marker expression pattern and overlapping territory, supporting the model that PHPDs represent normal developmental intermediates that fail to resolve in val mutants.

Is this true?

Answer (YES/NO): NO